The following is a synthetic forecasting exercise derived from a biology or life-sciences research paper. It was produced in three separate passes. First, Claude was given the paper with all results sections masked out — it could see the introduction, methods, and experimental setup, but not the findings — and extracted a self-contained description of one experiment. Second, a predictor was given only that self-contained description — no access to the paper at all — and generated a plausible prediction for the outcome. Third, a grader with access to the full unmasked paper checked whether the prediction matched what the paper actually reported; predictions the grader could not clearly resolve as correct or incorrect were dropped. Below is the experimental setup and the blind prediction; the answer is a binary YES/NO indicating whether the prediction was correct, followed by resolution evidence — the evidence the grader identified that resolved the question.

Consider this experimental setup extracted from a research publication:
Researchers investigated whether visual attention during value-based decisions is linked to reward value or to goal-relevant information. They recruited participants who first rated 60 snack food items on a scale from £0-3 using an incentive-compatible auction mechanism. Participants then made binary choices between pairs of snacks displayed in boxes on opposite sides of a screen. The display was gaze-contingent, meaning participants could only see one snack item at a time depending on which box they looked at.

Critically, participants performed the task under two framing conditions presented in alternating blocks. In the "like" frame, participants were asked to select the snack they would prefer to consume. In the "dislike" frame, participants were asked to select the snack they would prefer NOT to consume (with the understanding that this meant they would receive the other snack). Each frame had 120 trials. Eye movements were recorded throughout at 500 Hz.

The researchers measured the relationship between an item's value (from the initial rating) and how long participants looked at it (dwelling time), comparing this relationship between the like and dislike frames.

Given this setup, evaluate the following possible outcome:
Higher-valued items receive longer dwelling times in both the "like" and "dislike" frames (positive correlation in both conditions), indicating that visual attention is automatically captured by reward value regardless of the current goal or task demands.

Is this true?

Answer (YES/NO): NO